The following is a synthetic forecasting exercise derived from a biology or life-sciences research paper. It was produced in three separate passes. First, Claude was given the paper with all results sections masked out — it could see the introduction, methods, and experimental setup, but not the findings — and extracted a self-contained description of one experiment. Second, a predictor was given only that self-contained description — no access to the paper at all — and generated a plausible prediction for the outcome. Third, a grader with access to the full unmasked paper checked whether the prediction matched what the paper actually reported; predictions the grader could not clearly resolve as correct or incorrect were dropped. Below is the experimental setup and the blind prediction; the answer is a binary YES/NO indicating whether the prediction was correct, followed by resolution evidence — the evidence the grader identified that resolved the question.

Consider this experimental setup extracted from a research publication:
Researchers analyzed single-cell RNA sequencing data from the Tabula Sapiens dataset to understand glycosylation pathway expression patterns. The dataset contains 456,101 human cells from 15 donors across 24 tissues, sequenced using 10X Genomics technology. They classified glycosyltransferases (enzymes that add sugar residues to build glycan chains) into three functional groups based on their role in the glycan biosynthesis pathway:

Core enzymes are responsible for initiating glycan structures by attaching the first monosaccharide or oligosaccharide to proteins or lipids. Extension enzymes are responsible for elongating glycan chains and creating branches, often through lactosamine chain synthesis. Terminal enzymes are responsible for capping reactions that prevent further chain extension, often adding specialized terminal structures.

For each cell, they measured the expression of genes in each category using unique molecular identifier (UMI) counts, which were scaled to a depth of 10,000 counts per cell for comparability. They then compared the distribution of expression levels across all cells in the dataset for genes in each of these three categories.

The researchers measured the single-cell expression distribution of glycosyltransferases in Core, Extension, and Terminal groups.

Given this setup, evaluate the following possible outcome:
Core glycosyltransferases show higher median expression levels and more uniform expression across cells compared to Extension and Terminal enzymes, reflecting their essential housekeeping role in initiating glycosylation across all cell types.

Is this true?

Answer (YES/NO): NO